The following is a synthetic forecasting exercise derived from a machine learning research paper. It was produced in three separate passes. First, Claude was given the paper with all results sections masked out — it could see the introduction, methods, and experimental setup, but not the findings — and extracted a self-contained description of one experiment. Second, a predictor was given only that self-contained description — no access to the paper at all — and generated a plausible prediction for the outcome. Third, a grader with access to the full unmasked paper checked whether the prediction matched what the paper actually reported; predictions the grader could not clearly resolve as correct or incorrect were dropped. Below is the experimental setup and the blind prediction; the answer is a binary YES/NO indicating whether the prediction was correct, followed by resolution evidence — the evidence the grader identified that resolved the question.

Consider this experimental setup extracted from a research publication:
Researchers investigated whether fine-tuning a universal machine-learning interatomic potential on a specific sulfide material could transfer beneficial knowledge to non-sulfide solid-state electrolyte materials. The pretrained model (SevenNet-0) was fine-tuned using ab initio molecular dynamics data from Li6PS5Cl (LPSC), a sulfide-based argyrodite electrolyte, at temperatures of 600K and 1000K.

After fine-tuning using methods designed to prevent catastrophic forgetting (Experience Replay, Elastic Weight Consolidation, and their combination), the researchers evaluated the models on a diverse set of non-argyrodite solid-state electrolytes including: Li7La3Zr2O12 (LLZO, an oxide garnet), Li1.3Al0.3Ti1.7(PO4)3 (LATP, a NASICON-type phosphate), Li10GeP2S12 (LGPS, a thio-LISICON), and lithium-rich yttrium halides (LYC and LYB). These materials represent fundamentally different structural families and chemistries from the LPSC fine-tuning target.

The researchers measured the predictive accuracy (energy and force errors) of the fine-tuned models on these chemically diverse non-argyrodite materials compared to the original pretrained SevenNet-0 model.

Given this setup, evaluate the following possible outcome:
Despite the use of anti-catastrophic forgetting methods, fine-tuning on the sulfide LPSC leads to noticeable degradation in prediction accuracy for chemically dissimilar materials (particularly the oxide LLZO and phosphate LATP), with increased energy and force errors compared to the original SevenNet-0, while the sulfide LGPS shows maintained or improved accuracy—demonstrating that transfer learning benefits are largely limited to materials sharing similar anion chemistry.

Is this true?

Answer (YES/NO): NO